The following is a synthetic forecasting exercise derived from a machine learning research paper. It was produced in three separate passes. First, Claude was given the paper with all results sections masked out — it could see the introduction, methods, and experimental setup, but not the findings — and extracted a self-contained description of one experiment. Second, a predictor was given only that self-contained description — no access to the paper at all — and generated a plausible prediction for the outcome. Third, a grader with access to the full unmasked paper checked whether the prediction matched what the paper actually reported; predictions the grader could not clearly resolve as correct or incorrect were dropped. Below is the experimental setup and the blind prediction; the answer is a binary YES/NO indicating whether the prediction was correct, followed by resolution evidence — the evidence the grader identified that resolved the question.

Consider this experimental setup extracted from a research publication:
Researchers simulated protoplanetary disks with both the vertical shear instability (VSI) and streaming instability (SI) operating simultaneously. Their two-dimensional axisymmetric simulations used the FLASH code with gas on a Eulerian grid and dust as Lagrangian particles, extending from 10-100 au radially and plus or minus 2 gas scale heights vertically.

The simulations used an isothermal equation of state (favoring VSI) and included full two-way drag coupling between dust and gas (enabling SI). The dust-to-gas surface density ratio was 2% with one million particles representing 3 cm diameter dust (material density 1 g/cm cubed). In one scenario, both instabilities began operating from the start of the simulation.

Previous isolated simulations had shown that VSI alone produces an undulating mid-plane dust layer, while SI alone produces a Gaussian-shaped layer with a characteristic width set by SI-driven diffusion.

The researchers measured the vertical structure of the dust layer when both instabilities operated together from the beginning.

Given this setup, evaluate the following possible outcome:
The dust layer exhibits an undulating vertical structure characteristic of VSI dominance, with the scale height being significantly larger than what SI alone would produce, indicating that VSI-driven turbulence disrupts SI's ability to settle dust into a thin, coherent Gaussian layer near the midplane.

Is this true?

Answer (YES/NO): NO